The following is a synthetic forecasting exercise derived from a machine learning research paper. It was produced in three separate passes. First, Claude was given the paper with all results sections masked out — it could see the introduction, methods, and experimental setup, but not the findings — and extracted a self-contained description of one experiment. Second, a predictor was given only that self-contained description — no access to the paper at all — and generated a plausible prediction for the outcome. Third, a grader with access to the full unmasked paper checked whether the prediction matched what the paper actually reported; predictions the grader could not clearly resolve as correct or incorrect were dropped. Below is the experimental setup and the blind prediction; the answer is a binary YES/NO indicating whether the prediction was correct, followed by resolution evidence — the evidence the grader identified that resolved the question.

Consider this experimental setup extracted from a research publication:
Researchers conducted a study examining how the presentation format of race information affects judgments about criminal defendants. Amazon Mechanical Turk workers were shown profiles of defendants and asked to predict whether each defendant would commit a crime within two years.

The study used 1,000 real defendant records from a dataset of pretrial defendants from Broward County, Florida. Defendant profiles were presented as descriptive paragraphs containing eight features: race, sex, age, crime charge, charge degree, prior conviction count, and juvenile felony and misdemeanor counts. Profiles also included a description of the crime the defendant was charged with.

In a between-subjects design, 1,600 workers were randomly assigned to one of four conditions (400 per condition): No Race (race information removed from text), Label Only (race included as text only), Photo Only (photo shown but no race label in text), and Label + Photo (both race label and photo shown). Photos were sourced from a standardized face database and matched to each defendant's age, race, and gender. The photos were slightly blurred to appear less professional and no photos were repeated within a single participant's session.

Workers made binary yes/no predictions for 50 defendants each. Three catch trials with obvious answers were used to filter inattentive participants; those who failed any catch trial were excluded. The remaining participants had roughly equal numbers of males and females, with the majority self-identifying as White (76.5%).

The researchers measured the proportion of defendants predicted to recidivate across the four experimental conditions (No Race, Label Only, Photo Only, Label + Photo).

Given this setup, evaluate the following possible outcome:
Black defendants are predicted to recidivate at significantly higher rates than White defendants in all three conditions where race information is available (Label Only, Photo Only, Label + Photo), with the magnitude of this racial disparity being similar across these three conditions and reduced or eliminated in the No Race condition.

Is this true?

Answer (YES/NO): NO